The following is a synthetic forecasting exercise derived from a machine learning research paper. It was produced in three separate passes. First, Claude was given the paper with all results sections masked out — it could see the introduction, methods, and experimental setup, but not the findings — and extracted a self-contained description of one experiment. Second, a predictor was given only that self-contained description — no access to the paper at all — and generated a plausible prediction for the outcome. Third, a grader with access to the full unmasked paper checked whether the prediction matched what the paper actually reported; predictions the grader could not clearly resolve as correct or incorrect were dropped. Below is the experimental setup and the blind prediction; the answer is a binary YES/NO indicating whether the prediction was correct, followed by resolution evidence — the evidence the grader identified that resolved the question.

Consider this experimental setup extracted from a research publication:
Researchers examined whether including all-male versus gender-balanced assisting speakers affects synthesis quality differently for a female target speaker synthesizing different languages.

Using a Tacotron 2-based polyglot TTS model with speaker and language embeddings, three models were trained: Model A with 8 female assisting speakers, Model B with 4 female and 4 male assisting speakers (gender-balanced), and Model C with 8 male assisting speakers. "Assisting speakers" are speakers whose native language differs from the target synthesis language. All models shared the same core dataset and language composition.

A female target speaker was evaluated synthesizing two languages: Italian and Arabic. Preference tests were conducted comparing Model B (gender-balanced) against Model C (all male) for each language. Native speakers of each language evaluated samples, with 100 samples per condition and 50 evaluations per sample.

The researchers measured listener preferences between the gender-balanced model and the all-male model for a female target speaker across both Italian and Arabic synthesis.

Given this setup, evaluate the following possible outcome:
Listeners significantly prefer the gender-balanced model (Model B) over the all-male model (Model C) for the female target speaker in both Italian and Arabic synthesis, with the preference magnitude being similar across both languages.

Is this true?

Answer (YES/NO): NO